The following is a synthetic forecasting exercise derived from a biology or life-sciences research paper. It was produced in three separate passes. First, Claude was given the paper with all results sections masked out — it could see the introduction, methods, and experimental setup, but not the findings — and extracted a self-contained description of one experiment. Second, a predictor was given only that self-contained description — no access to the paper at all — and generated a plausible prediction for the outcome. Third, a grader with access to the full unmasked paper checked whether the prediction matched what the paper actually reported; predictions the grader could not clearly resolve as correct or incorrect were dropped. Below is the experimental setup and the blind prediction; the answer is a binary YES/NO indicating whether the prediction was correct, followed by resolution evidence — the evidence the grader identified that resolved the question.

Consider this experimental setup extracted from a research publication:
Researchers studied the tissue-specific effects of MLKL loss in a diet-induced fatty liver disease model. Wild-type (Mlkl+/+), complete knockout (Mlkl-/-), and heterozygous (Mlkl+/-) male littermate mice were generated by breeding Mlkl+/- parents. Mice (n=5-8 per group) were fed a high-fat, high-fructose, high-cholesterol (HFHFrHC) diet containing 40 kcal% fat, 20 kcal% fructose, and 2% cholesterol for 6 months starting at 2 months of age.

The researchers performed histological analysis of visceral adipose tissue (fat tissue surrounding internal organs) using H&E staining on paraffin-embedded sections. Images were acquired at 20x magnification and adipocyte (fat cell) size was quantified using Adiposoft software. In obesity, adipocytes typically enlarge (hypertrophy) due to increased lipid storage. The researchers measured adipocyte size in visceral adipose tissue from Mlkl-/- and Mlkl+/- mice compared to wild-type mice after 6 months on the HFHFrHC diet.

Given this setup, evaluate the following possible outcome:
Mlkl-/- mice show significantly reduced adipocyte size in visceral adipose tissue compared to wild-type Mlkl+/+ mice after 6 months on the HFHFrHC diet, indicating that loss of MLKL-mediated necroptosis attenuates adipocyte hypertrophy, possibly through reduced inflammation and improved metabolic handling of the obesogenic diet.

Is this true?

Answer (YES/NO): NO